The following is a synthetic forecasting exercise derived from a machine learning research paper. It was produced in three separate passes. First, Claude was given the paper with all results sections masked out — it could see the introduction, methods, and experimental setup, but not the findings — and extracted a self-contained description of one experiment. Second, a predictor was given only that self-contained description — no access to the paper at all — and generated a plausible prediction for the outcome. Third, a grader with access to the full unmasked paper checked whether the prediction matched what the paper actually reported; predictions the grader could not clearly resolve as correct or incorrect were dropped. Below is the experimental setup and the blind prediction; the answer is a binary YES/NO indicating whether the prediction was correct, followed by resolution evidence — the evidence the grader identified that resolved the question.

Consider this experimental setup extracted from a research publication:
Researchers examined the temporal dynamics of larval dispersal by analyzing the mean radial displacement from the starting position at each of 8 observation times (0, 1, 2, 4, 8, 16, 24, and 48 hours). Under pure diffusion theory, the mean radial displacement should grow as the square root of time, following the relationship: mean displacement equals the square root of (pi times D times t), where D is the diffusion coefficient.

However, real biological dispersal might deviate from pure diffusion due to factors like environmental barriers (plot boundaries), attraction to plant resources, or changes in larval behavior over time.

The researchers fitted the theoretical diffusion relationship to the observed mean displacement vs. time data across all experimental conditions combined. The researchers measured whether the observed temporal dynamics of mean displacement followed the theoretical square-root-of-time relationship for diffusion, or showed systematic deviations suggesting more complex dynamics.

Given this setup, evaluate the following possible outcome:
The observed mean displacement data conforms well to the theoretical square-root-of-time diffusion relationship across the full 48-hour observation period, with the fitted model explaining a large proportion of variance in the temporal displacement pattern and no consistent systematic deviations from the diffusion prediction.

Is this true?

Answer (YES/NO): YES